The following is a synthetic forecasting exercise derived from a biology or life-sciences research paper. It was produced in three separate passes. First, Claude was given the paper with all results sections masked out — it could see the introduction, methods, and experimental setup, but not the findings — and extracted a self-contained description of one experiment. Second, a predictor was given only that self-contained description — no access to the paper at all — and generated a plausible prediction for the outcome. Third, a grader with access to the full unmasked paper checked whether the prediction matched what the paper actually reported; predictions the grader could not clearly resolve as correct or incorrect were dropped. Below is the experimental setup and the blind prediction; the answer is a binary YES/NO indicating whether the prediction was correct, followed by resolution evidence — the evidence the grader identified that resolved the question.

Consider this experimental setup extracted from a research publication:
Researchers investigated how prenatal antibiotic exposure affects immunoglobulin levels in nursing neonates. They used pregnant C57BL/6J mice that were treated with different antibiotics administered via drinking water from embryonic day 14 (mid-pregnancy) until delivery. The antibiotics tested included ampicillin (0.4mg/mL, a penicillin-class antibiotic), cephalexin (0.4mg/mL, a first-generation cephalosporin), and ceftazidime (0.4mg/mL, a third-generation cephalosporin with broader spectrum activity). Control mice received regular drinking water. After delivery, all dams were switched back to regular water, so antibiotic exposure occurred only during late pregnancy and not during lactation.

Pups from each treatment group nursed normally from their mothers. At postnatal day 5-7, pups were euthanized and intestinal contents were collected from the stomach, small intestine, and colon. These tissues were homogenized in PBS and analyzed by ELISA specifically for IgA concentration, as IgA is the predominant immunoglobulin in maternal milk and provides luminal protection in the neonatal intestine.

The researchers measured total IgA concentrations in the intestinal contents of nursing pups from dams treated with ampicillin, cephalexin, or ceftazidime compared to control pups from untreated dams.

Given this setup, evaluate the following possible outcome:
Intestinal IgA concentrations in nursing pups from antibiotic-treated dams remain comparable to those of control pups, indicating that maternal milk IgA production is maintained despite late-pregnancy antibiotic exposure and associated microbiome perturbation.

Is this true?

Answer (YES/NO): NO